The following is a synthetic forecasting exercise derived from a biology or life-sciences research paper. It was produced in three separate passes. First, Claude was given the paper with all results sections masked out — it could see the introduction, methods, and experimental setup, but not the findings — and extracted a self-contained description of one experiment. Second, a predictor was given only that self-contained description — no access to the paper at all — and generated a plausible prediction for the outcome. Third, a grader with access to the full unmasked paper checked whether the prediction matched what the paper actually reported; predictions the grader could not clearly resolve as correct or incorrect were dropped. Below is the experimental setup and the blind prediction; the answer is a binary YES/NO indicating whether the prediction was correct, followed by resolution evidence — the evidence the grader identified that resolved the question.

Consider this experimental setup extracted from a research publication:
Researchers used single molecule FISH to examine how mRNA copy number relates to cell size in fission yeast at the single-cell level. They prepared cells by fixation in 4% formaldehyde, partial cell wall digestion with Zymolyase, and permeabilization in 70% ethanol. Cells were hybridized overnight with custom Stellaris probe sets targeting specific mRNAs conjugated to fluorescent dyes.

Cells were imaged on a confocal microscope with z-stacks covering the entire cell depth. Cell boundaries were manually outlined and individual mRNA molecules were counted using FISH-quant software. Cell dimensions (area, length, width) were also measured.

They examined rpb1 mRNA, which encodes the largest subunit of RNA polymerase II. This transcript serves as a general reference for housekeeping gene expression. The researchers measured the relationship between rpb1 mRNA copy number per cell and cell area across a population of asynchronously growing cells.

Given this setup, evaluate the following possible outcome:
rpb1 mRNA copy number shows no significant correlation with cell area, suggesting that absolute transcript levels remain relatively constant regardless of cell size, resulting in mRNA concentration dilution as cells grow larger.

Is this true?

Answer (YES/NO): NO